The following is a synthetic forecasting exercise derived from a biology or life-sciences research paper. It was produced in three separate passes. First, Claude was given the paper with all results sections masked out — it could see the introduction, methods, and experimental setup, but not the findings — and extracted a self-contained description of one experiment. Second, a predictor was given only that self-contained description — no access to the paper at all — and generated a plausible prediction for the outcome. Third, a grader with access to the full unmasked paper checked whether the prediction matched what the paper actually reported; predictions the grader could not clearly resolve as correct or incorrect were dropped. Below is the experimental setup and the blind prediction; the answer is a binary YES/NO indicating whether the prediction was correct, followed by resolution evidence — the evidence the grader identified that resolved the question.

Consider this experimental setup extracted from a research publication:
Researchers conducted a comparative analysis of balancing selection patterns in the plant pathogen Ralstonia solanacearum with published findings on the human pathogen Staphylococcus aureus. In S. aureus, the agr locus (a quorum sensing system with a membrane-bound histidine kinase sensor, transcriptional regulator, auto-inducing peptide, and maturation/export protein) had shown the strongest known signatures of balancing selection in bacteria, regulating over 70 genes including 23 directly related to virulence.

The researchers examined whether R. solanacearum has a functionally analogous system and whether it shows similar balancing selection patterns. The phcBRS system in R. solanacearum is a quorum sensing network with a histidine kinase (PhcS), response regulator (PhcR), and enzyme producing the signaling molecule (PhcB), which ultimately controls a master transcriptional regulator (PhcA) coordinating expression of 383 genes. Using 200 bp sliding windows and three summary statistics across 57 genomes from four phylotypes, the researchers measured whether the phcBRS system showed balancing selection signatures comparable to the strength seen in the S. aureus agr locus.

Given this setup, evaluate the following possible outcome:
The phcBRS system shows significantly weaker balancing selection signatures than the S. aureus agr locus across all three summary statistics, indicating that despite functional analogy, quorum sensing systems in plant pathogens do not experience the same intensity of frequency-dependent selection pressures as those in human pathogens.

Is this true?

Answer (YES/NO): NO